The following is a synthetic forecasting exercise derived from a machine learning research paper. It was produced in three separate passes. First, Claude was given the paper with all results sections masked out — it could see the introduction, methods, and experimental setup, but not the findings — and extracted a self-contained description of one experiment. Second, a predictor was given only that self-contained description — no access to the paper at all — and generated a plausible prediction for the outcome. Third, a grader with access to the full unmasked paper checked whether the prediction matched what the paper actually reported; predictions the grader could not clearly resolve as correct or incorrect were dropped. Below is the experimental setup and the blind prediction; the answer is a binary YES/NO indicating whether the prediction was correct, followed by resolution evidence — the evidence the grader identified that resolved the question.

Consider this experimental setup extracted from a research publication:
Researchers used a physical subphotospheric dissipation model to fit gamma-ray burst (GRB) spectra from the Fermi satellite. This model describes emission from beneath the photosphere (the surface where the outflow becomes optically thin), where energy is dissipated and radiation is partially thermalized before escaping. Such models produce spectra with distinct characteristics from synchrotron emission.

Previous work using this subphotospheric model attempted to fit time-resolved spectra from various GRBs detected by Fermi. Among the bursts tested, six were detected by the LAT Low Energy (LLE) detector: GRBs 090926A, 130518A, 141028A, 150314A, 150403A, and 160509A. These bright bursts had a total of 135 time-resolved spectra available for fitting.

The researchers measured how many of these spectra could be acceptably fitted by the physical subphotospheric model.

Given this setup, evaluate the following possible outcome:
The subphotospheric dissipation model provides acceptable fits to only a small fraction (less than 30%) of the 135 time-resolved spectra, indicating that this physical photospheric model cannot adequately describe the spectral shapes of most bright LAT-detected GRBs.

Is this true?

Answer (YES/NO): YES